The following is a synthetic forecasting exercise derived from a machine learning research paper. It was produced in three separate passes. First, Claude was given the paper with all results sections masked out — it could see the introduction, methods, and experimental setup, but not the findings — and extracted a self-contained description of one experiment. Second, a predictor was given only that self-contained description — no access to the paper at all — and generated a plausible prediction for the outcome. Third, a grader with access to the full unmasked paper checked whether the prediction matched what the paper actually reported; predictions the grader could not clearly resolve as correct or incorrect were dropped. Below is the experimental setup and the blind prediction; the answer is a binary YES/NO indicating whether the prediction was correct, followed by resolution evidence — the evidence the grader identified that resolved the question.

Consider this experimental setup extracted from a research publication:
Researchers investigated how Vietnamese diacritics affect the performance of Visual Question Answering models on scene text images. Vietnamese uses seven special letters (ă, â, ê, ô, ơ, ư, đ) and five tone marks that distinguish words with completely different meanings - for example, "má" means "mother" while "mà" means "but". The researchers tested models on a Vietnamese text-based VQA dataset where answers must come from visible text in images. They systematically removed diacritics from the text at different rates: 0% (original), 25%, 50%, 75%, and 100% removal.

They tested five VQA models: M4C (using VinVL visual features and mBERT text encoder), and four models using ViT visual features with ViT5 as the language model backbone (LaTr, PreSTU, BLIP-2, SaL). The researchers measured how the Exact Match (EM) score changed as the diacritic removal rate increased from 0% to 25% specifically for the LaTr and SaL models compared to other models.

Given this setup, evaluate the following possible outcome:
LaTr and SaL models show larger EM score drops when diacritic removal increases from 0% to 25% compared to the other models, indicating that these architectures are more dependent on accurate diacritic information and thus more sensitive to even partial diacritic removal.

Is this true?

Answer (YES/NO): YES